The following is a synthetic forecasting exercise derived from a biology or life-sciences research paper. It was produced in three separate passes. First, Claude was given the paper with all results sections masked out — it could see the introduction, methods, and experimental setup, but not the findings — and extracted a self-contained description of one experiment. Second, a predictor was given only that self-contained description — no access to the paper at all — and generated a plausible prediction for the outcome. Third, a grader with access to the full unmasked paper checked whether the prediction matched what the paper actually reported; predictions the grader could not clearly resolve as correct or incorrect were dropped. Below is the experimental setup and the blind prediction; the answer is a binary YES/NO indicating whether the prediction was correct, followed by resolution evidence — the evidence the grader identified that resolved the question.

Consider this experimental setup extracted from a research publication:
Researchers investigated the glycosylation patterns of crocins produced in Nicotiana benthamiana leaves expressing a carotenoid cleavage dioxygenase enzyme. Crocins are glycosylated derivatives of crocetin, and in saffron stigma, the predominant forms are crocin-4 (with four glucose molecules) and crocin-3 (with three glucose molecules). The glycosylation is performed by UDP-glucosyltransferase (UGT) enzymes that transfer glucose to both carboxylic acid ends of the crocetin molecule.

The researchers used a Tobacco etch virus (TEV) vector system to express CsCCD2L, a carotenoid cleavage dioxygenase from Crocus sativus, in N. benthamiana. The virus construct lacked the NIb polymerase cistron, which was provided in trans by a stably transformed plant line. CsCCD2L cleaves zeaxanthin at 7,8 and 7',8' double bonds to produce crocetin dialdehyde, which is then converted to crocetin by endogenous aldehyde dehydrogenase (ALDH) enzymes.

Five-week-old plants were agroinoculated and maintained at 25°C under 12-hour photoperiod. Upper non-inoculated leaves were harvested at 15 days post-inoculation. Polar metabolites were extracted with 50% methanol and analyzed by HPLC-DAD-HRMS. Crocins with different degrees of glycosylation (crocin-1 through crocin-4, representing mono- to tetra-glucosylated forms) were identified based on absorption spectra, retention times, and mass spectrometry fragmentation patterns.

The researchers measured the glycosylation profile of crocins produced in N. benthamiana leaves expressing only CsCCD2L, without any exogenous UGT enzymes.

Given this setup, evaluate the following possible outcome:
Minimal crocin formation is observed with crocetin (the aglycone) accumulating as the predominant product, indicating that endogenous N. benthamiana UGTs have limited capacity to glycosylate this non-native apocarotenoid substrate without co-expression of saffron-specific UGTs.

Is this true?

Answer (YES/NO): NO